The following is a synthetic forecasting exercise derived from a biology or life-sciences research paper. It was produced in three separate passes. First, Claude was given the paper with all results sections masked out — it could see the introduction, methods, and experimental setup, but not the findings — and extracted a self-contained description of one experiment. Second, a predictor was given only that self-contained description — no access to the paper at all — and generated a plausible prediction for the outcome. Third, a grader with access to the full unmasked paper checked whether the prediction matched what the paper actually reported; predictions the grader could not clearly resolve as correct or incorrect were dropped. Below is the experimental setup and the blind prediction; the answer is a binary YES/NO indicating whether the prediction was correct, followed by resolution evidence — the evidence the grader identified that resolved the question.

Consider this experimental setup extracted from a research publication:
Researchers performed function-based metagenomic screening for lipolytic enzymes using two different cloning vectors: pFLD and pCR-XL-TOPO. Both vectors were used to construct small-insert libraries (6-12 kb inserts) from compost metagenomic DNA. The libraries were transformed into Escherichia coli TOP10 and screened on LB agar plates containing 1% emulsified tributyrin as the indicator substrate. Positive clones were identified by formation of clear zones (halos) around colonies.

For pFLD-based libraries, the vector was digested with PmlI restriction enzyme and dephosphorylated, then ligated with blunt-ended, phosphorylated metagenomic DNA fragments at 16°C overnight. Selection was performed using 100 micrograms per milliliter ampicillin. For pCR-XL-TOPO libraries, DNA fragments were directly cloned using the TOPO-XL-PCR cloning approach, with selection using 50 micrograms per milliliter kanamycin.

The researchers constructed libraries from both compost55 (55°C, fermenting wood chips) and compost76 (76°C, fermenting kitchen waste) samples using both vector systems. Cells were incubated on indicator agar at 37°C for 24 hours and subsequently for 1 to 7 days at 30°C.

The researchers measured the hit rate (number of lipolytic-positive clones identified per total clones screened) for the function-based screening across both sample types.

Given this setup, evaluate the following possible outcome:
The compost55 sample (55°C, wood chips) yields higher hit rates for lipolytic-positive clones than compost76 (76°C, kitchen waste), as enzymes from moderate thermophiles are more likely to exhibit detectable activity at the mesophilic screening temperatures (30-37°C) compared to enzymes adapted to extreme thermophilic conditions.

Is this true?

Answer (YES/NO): YES